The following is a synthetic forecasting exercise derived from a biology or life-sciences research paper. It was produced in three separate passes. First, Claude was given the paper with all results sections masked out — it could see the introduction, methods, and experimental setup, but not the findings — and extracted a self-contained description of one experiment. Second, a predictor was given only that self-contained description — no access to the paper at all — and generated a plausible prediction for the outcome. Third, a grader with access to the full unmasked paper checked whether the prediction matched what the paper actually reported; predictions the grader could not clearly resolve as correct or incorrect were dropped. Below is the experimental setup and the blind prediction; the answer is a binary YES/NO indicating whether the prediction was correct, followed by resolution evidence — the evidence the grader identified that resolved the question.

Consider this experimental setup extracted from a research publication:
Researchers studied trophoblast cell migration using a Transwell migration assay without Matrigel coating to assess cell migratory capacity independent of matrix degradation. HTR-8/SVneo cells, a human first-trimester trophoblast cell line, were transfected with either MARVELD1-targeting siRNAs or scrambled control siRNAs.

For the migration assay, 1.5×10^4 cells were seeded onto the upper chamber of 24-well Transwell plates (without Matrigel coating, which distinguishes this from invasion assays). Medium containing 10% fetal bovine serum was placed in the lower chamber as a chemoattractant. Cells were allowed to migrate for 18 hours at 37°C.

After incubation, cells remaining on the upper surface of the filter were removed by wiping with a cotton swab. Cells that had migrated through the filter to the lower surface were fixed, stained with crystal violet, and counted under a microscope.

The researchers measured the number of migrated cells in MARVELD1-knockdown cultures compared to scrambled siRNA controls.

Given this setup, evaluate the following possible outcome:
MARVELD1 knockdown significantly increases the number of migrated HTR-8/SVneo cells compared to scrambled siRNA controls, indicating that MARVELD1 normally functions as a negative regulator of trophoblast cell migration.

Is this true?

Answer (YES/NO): YES